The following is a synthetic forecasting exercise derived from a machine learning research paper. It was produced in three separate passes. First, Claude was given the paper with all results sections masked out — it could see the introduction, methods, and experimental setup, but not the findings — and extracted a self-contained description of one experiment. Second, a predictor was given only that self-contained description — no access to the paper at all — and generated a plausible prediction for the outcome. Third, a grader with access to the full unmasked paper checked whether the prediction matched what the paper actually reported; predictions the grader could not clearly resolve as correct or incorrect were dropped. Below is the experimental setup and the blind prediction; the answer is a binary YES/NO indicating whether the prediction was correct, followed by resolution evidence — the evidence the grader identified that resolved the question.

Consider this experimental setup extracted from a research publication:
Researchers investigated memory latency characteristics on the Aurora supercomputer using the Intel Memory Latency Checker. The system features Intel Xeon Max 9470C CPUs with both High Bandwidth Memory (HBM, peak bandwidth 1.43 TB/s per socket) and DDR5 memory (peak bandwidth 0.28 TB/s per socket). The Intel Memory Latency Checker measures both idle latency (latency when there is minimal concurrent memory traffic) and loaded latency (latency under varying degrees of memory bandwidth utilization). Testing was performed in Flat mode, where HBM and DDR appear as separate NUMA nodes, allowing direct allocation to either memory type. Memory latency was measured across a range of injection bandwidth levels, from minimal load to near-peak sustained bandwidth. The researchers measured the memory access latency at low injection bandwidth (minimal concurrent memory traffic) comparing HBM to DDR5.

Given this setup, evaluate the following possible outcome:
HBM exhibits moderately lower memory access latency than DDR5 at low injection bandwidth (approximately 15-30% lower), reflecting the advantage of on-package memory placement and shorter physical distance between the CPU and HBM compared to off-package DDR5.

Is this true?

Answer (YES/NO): NO